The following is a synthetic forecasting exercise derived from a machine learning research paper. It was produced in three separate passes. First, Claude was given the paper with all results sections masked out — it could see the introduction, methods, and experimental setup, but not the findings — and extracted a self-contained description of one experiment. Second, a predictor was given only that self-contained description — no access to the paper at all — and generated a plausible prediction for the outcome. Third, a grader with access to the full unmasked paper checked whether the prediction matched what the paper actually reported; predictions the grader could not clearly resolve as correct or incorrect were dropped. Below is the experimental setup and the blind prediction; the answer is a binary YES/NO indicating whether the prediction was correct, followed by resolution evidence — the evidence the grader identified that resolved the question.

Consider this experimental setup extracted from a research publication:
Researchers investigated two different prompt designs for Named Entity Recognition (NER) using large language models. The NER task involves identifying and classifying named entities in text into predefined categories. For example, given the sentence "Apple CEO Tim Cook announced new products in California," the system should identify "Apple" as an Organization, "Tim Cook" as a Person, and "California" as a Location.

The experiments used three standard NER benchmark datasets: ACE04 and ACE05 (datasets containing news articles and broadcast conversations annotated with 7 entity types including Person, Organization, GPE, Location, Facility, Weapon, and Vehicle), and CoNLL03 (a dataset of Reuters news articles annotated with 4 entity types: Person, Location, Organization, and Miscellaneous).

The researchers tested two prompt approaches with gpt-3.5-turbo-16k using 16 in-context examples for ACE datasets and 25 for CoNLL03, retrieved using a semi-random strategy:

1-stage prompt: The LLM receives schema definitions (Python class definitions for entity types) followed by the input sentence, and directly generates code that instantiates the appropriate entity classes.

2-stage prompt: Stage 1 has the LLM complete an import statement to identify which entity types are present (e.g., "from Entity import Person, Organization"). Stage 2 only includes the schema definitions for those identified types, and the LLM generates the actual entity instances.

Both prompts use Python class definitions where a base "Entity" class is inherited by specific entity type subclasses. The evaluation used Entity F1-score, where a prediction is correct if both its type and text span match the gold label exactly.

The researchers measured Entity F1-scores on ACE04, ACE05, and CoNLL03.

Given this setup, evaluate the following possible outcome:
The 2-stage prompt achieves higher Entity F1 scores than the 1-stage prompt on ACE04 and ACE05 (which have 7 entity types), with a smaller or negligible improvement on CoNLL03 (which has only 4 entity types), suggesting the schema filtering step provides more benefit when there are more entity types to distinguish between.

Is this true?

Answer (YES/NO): NO